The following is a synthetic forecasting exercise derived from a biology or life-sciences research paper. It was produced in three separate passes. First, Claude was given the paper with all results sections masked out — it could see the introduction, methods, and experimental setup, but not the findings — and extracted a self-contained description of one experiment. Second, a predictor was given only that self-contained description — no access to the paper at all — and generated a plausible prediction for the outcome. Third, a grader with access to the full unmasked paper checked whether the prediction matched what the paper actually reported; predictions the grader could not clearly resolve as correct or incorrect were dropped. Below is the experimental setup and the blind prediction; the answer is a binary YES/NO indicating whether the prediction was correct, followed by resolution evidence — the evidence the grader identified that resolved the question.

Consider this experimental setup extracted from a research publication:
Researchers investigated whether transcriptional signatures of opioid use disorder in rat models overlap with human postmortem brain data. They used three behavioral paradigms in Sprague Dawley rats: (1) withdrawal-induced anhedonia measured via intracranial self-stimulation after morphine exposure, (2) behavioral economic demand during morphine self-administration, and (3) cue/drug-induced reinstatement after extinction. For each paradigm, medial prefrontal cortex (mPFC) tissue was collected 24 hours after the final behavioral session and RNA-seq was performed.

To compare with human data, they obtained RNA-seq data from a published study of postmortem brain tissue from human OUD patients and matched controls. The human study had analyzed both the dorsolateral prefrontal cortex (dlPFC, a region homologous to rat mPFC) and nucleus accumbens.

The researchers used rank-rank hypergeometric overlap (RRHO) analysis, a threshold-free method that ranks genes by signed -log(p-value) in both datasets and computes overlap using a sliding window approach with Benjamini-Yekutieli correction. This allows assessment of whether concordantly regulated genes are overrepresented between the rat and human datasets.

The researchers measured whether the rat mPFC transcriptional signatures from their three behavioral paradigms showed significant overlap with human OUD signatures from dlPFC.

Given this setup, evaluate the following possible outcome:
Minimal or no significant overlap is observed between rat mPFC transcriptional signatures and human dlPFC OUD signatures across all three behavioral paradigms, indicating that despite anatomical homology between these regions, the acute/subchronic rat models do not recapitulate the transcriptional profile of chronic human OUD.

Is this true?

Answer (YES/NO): NO